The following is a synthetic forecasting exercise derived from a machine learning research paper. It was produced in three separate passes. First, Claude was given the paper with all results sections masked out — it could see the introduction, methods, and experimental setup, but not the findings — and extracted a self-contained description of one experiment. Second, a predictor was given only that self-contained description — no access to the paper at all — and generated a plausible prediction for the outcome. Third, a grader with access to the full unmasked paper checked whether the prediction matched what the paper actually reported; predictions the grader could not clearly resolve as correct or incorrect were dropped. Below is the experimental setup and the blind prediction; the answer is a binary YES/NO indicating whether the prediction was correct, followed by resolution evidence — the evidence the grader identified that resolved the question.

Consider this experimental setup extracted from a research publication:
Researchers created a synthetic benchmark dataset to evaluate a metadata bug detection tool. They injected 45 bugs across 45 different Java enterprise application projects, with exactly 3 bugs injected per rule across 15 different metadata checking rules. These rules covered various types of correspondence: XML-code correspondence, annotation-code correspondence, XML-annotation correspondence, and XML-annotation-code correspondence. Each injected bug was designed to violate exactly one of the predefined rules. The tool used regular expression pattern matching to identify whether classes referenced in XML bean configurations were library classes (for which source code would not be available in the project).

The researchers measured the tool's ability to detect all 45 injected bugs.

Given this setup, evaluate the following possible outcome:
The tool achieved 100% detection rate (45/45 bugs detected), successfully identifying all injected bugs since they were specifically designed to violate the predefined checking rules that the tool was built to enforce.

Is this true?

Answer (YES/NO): NO